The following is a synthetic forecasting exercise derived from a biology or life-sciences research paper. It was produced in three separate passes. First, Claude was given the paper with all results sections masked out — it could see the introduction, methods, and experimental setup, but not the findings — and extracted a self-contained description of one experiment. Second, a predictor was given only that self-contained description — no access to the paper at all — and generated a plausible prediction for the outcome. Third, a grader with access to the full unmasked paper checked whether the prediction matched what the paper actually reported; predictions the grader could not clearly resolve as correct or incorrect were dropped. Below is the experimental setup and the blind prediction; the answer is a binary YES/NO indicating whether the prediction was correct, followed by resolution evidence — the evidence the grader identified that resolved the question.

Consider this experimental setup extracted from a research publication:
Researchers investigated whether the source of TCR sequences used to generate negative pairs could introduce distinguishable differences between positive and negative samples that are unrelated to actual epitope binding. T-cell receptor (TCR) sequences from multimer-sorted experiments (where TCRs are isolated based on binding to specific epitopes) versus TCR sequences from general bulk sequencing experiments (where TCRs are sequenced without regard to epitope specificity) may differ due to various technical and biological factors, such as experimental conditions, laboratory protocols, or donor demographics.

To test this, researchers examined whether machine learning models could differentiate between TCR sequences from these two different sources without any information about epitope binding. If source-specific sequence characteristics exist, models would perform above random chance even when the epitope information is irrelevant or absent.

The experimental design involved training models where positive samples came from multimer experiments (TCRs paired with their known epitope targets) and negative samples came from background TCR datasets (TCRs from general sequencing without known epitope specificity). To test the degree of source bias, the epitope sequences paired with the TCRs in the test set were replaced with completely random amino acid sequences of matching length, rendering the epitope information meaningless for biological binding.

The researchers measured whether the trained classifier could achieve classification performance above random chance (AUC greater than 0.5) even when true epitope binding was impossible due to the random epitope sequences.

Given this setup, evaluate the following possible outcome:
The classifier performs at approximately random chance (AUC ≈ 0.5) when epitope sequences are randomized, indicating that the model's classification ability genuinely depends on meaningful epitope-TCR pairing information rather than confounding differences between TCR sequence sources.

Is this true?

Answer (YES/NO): NO